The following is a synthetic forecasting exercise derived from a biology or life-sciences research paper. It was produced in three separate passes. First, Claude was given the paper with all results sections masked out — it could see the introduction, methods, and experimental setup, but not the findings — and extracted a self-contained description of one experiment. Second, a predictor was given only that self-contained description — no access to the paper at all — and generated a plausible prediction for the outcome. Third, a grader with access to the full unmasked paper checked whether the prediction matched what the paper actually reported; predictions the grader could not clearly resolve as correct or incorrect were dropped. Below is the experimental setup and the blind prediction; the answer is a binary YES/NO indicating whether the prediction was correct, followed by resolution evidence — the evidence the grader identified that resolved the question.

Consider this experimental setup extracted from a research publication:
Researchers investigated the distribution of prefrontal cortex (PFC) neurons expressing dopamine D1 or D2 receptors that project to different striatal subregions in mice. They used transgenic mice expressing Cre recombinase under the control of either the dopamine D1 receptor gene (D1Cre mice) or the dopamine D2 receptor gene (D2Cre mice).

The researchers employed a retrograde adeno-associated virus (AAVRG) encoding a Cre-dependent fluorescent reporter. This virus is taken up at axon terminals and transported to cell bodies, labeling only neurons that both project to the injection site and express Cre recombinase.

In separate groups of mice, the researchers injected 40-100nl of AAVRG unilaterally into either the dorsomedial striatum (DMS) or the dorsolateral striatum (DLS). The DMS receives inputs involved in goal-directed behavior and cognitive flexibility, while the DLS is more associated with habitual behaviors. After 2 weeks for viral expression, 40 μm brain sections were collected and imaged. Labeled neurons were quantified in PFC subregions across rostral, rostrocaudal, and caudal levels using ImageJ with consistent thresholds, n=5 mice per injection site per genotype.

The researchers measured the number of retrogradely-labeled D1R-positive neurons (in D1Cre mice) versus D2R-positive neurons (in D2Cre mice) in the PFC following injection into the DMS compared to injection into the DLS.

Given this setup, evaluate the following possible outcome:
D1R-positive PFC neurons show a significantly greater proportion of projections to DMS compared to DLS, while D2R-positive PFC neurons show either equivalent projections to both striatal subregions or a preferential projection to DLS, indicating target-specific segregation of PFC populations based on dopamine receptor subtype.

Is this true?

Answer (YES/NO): NO